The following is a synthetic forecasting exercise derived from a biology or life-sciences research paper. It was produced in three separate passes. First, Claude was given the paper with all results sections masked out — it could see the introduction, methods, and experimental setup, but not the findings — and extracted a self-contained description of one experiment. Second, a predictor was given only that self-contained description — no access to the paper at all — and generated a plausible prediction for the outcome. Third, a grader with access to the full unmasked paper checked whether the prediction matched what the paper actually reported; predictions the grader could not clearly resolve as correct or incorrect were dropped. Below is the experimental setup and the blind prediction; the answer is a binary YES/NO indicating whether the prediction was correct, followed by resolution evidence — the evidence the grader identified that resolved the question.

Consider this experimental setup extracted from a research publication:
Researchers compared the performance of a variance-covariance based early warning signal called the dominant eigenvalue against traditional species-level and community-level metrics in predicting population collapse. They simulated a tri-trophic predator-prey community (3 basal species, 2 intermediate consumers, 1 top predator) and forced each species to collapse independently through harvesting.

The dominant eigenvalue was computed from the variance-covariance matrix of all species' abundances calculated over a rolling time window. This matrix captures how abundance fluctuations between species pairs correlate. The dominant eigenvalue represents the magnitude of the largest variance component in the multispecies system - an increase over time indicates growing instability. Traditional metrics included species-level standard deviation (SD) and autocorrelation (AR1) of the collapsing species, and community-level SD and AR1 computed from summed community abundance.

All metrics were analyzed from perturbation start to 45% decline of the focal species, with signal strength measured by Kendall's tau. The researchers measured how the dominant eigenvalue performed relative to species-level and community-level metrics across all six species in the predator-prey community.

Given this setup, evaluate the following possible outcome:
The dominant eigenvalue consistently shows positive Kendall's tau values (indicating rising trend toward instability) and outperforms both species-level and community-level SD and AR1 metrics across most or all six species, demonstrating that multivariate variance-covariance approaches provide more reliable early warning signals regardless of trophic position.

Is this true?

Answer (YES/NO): NO